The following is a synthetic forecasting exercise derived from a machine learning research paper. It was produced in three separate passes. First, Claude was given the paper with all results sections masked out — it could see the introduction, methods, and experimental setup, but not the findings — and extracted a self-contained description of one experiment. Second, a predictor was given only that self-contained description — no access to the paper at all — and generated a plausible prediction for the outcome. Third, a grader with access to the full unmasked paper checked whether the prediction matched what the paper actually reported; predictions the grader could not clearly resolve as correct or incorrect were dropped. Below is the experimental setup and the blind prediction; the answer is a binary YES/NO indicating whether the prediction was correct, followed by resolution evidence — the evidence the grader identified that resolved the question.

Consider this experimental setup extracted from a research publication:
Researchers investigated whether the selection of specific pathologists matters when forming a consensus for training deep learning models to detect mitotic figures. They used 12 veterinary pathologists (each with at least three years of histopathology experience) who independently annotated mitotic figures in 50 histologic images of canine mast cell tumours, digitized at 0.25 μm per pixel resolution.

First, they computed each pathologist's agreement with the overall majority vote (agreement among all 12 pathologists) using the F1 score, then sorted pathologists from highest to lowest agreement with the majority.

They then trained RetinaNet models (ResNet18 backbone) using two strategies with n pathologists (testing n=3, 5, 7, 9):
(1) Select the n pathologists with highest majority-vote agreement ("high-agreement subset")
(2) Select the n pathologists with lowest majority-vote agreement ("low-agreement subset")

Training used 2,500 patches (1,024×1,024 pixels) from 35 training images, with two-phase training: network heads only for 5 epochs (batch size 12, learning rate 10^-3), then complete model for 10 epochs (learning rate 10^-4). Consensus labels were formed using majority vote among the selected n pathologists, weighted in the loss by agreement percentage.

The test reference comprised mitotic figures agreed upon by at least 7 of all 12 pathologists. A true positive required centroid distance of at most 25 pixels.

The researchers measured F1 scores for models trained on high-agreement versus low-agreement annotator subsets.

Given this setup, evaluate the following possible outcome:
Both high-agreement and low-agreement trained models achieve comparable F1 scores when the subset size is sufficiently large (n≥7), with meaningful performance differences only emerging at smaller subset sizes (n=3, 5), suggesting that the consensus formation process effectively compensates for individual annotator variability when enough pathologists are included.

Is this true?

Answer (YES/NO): NO